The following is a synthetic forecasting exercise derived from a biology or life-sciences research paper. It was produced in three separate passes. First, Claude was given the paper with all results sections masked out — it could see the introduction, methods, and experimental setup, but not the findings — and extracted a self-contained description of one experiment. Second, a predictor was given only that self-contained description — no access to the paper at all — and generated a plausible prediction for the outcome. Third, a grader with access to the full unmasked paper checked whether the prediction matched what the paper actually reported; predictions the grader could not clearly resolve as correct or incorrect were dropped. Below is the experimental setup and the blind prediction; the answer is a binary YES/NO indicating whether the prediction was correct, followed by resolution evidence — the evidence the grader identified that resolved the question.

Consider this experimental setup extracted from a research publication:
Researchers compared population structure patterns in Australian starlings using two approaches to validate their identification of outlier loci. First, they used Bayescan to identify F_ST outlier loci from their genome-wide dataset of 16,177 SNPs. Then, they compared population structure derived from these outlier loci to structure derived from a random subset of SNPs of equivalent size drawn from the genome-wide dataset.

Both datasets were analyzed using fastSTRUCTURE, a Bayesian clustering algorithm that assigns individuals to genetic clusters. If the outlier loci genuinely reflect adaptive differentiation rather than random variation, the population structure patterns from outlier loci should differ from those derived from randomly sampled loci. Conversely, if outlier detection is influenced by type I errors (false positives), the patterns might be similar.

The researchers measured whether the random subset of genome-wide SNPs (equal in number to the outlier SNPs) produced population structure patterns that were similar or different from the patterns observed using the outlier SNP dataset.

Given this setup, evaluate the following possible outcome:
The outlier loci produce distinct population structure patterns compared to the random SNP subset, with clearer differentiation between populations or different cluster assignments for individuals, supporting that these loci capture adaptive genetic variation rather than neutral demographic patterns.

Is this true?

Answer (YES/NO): YES